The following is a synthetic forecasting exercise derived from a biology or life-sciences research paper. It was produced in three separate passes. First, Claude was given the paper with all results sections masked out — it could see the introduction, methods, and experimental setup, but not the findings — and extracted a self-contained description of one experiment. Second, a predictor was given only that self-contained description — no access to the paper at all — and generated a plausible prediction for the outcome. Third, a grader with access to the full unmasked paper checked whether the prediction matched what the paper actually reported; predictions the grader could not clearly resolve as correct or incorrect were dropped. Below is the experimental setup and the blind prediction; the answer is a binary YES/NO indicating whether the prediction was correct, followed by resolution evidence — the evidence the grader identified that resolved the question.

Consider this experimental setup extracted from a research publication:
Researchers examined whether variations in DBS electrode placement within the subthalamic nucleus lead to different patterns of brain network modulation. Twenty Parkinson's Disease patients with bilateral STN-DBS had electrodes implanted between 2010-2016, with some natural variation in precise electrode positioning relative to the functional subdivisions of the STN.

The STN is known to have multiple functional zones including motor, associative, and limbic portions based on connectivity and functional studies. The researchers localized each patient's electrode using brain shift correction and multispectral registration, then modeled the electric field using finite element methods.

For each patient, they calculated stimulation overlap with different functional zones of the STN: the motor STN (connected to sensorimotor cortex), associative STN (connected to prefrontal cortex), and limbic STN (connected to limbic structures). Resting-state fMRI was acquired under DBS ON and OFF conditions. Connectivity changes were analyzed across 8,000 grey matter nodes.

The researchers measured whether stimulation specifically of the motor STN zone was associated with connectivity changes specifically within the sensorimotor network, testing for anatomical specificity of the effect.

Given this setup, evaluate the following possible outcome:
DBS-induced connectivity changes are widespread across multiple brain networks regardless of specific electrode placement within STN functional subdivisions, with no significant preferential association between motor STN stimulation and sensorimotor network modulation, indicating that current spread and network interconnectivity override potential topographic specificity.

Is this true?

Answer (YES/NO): NO